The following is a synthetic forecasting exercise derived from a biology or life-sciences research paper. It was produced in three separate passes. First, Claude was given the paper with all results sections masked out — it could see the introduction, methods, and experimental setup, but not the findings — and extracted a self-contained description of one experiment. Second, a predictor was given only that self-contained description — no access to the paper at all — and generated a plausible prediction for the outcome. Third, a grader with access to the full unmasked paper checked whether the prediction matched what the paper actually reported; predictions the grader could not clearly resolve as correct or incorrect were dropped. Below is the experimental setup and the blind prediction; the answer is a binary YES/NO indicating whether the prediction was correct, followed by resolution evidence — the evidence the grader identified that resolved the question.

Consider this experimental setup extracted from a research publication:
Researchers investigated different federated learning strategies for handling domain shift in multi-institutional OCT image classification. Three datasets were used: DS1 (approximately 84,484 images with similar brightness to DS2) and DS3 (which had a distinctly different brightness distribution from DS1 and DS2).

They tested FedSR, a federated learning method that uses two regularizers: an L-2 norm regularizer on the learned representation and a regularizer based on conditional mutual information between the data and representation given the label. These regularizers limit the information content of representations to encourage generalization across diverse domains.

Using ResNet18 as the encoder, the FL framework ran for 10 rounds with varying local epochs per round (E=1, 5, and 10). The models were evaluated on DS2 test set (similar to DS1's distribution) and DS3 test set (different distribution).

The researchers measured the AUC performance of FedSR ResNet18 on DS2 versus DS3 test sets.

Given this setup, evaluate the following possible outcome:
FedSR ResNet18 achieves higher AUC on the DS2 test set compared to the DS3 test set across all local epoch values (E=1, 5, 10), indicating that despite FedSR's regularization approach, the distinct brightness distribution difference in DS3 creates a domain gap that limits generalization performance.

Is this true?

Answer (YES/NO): YES